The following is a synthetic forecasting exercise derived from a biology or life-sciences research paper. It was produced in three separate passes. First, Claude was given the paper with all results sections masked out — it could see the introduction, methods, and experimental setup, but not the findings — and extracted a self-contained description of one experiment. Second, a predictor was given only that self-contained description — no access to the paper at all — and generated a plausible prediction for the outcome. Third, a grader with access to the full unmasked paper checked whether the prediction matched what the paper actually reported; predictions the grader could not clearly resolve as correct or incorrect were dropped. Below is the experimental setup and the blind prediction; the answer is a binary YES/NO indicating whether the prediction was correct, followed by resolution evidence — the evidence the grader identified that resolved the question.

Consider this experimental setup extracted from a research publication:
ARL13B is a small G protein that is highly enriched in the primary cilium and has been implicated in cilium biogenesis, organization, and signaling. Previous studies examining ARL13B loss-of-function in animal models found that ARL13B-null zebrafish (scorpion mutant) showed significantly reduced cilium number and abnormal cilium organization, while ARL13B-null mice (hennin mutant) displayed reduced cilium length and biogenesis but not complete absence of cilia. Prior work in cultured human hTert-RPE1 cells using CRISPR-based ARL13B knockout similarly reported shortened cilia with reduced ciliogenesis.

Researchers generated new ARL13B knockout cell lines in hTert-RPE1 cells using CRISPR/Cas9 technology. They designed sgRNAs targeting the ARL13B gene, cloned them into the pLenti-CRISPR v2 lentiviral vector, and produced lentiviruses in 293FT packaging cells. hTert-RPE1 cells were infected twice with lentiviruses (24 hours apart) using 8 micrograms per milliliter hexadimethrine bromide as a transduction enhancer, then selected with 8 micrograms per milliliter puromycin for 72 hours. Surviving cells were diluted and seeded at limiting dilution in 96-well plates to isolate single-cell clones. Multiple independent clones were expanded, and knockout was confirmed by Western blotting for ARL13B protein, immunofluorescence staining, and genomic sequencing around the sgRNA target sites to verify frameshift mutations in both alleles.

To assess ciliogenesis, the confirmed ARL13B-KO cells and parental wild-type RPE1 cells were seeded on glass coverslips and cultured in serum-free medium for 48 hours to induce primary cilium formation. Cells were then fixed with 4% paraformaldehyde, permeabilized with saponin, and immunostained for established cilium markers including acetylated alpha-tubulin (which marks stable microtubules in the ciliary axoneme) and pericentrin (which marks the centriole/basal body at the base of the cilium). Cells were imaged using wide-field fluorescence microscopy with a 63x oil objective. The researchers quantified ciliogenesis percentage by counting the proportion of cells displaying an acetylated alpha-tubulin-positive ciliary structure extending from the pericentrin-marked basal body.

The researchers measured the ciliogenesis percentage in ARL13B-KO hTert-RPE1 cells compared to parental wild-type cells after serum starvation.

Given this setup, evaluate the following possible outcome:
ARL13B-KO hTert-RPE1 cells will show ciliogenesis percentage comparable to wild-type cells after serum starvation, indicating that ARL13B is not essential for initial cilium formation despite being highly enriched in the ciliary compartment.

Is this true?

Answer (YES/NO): NO